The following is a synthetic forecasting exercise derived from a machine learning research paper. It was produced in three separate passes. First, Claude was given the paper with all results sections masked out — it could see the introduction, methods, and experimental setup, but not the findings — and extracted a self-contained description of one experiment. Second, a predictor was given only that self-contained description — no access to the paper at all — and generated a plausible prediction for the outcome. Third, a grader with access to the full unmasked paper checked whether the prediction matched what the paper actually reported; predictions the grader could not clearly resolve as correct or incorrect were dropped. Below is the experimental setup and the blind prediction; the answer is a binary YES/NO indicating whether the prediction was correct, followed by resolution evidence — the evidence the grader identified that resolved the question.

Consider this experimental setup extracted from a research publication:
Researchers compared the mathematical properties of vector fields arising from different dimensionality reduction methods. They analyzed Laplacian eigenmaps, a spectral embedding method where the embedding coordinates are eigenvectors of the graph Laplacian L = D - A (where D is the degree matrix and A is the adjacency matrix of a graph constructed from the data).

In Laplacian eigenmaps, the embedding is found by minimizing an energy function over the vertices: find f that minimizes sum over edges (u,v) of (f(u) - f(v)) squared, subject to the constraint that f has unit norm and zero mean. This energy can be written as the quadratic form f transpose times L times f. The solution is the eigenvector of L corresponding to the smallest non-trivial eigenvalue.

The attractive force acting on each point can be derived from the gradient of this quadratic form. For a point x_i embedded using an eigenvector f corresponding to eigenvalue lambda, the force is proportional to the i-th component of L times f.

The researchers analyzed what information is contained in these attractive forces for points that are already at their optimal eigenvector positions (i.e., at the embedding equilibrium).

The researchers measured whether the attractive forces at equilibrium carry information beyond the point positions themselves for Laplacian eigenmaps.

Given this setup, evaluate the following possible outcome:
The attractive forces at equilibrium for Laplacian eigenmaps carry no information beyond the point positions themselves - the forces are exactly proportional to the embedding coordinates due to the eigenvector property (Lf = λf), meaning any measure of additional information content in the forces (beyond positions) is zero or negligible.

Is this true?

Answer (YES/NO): YES